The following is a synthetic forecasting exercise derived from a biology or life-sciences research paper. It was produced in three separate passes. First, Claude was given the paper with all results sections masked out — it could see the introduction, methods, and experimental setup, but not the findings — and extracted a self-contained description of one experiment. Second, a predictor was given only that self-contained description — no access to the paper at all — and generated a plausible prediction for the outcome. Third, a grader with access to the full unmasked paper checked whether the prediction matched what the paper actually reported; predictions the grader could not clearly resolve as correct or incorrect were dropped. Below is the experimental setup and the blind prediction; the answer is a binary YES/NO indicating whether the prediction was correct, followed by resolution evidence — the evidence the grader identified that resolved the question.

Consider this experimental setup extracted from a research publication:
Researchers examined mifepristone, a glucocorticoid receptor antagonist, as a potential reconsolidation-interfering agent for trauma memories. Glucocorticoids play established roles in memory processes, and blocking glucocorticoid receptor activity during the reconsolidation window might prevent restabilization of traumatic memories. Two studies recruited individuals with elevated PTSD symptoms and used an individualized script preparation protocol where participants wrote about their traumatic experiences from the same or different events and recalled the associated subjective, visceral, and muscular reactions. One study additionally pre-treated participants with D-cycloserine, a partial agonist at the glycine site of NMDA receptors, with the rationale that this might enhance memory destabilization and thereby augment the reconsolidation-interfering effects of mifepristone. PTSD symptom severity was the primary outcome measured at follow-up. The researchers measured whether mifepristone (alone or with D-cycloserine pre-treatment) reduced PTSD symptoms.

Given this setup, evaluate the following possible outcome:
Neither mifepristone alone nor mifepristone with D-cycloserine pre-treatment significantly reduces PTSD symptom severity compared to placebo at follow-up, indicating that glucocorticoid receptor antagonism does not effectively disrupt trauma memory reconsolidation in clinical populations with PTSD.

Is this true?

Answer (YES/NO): YES